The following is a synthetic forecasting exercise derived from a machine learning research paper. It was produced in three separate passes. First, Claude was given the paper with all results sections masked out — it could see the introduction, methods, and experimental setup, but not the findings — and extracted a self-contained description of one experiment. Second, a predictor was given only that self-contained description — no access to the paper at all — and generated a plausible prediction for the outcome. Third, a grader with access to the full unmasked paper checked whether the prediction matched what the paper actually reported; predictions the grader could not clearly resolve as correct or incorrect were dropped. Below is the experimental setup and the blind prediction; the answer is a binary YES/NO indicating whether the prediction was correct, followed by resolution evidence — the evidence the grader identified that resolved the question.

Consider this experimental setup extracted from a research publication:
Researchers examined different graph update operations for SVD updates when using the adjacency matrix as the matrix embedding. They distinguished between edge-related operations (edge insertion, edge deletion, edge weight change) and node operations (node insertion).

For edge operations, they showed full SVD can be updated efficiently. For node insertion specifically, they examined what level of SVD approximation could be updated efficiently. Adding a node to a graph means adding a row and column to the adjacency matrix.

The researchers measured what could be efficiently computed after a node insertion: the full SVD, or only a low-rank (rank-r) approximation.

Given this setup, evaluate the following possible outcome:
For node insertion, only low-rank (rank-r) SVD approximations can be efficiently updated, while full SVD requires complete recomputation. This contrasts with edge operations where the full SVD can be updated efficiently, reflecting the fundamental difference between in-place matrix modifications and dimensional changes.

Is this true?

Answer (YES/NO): YES